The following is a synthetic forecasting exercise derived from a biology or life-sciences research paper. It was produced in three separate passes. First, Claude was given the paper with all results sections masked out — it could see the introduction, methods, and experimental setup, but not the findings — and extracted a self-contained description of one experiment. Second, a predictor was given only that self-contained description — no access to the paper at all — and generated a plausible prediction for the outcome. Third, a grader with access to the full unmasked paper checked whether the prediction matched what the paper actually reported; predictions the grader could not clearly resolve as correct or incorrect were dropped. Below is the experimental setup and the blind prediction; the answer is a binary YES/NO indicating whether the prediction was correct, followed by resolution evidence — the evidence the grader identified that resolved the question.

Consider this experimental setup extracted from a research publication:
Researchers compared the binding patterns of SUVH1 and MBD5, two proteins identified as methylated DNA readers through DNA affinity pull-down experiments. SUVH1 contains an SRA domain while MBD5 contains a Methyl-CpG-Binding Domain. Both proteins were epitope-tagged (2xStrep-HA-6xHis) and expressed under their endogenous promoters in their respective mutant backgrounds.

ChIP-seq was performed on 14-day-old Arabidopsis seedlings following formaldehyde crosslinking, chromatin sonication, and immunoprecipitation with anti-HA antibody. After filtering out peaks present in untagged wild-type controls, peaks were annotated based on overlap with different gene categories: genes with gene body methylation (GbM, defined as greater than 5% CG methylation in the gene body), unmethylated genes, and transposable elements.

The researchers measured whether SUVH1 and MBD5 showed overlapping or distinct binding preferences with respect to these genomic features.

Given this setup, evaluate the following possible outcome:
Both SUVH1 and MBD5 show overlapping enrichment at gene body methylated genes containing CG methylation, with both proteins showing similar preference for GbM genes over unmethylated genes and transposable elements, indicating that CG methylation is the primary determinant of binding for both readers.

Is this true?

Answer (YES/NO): NO